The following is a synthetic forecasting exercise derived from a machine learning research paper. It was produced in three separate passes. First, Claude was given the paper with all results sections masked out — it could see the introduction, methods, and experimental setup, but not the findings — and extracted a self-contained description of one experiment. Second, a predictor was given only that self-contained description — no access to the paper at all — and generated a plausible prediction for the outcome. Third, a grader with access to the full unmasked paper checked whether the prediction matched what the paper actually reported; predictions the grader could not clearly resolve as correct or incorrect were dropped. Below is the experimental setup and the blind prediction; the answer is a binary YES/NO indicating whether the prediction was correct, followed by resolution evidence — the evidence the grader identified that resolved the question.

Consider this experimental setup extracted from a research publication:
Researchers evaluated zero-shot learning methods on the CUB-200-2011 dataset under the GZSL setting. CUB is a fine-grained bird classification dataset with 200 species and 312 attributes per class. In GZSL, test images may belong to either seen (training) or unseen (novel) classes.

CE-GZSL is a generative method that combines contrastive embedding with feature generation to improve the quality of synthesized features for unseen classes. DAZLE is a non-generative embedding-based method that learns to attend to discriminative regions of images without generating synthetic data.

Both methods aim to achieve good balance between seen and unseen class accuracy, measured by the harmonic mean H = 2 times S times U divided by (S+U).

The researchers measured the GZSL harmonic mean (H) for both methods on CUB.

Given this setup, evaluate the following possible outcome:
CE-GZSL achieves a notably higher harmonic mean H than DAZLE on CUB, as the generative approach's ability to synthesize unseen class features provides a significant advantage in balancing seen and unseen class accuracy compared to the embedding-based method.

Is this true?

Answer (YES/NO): YES